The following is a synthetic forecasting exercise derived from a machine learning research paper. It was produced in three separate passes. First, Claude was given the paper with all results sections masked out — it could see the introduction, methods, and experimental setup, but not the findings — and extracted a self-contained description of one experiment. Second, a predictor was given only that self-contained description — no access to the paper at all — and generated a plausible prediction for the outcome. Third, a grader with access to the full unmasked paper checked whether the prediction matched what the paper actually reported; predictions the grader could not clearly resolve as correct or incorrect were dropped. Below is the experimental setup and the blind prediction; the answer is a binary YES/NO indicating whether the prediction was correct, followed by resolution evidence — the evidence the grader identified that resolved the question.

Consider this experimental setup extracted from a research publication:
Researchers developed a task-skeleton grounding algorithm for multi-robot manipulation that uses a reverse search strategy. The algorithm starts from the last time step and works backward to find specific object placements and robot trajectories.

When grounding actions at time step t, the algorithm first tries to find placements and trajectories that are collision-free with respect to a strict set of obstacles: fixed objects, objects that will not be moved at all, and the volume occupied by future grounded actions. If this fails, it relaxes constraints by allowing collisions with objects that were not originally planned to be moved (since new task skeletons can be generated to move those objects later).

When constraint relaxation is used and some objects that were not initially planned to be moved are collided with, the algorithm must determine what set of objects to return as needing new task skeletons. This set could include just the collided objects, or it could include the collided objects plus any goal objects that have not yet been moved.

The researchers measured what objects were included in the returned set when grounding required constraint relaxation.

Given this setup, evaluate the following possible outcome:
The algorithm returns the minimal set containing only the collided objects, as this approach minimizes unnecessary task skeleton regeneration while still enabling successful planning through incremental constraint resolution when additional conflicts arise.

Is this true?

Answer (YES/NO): NO